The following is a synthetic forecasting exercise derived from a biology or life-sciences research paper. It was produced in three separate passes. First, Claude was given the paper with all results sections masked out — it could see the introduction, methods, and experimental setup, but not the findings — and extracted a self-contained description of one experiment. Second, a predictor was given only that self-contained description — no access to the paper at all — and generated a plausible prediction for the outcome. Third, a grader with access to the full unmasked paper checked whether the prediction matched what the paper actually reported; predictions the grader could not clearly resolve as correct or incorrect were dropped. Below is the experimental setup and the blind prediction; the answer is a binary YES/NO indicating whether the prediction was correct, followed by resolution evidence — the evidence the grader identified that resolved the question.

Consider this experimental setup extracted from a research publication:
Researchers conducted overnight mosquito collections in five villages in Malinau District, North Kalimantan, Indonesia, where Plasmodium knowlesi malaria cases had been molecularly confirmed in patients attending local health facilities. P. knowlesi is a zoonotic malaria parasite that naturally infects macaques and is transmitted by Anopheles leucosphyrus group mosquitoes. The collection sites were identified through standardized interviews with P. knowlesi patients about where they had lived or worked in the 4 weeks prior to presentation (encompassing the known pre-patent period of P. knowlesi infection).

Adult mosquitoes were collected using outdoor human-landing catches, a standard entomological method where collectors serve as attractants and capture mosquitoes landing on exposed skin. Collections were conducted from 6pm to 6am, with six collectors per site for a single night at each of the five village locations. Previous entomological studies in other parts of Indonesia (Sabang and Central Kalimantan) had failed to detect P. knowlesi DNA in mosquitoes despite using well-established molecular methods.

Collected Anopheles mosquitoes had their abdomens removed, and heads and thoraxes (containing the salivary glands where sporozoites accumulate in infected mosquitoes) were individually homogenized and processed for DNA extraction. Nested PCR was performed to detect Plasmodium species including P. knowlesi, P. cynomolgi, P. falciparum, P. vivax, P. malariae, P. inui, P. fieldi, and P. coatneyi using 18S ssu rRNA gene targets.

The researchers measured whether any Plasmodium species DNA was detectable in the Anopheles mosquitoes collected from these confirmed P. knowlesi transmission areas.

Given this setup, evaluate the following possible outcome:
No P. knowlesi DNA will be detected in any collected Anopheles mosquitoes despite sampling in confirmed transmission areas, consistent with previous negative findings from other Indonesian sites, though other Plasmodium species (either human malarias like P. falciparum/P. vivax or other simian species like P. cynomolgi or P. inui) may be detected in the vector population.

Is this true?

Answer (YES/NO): NO